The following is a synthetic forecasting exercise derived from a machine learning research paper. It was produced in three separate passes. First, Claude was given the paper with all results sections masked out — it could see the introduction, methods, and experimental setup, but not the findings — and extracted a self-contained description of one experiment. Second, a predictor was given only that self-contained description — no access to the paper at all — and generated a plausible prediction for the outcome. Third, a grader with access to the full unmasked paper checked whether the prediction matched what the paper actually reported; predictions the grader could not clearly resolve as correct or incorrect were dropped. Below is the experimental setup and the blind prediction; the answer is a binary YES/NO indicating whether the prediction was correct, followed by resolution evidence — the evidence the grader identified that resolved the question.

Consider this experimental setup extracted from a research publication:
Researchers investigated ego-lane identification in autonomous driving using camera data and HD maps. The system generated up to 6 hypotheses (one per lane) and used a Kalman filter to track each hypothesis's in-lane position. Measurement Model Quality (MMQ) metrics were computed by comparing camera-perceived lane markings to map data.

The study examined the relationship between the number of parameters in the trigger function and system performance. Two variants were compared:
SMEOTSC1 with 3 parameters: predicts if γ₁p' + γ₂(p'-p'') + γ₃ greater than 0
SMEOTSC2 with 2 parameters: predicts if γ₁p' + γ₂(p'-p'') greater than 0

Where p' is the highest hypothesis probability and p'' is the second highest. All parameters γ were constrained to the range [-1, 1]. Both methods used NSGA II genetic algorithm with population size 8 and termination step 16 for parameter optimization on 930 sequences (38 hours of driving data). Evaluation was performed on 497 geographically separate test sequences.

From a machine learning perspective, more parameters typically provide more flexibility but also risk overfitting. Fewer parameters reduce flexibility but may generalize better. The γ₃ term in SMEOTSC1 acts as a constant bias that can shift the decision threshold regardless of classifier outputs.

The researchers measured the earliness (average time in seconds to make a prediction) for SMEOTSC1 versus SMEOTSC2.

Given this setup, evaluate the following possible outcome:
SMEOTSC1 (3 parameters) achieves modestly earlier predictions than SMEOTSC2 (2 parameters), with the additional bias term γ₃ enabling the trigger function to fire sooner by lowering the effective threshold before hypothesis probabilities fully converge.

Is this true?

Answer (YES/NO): NO